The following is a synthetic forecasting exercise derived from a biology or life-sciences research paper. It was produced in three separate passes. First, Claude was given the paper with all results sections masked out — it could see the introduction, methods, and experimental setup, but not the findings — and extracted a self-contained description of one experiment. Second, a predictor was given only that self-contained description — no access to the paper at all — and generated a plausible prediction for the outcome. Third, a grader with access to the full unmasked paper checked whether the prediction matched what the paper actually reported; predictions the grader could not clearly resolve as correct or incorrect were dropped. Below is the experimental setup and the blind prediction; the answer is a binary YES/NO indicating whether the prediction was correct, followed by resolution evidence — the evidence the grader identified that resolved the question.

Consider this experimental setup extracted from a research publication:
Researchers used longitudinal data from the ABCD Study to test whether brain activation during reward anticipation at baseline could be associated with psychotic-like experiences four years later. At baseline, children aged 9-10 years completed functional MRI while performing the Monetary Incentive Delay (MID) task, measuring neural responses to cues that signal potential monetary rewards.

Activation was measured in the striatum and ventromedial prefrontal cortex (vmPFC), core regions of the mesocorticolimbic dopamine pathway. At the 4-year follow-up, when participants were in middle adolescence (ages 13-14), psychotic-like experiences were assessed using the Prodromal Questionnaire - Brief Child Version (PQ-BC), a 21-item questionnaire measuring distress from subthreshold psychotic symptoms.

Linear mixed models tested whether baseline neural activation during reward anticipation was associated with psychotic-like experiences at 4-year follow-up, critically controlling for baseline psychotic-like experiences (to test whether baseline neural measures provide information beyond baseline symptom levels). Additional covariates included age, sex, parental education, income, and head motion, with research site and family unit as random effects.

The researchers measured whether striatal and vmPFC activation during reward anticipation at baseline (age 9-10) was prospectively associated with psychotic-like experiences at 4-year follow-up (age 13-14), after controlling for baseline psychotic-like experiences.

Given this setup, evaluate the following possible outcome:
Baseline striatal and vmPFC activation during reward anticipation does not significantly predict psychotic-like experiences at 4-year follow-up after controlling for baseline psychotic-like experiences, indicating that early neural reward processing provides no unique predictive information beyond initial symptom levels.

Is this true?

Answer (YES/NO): NO